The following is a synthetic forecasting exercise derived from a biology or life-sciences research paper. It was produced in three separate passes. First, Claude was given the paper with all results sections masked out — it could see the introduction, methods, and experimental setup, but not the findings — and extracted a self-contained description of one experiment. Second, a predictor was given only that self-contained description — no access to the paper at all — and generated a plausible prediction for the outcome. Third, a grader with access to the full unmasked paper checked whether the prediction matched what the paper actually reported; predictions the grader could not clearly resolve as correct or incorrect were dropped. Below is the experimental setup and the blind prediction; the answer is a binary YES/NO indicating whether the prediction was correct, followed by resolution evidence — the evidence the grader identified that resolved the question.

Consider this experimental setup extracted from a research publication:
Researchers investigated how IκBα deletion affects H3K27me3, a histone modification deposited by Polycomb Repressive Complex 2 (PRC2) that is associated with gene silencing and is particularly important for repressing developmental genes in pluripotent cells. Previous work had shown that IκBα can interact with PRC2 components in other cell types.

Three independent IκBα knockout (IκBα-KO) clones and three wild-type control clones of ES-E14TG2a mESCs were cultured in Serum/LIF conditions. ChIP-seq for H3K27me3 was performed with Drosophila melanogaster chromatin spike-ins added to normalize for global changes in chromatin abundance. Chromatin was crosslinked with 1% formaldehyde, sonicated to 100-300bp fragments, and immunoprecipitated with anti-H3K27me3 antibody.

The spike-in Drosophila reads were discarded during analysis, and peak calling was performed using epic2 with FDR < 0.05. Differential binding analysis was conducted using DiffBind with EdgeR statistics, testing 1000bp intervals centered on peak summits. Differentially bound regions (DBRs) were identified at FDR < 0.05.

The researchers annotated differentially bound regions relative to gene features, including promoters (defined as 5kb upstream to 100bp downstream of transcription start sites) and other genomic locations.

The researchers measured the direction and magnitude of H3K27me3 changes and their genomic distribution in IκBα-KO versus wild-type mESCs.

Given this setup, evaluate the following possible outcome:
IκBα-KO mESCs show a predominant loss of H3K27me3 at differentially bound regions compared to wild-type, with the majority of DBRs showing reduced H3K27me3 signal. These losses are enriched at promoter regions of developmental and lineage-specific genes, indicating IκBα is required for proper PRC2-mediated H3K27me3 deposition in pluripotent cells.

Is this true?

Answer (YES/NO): NO